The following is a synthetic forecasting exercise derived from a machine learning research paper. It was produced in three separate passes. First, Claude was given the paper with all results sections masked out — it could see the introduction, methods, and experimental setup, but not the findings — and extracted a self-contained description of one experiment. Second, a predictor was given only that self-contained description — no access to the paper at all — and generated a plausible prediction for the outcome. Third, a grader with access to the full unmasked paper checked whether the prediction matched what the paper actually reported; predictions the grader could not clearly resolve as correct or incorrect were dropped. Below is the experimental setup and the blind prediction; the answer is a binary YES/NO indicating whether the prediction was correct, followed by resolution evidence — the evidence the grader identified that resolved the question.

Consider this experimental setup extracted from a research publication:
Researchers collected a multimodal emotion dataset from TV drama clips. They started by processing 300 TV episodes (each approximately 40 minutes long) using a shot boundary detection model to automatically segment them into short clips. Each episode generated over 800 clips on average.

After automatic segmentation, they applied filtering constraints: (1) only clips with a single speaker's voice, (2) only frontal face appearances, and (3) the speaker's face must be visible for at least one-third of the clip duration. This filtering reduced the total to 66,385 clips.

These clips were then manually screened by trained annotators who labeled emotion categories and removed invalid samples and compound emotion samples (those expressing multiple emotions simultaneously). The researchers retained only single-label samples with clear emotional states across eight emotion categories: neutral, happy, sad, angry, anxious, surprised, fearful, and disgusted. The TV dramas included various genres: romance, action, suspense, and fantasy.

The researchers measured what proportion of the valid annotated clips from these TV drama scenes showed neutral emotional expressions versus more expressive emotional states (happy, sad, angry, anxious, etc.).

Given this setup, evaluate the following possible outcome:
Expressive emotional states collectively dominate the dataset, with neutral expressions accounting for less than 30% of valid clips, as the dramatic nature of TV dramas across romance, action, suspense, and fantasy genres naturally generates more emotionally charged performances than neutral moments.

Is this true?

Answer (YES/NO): NO